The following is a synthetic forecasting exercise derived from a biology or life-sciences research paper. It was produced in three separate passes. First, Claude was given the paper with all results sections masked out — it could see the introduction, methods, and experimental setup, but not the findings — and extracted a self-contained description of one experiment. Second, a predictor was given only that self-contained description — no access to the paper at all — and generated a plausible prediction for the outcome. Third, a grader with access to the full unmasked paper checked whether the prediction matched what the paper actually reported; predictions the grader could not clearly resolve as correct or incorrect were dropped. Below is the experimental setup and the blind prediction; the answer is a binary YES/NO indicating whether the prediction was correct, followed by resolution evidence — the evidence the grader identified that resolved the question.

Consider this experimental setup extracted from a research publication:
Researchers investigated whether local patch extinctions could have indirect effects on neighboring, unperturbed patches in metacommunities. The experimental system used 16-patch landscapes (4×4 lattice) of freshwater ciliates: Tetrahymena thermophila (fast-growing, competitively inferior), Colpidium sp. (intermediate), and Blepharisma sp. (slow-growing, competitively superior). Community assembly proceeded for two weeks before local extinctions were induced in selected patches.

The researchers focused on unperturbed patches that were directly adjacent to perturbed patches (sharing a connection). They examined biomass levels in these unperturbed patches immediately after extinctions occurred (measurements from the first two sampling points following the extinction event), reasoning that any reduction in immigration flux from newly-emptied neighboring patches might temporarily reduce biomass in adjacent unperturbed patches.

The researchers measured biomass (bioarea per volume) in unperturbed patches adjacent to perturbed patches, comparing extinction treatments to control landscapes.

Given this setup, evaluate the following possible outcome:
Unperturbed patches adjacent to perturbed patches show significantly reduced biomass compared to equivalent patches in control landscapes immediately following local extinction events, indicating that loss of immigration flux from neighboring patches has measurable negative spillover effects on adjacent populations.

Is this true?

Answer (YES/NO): NO